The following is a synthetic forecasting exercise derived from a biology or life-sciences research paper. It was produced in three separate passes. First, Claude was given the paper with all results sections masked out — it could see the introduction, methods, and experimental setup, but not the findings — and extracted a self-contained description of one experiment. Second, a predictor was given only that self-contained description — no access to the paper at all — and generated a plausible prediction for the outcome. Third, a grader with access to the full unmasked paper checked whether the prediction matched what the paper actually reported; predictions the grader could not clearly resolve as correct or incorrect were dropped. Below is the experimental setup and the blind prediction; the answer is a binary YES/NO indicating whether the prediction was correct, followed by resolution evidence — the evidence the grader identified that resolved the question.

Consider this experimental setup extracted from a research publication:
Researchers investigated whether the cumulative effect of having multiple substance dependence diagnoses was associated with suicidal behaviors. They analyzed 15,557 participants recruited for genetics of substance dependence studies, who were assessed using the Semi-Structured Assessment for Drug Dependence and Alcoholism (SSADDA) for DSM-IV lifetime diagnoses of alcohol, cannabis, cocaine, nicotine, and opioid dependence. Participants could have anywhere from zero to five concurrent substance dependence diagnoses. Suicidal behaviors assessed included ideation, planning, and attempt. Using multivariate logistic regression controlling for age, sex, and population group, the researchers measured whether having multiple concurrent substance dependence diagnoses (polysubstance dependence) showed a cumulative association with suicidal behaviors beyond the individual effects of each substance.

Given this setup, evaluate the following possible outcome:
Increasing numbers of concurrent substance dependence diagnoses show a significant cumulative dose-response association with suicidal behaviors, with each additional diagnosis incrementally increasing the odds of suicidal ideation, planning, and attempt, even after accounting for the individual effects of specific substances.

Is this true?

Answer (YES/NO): YES